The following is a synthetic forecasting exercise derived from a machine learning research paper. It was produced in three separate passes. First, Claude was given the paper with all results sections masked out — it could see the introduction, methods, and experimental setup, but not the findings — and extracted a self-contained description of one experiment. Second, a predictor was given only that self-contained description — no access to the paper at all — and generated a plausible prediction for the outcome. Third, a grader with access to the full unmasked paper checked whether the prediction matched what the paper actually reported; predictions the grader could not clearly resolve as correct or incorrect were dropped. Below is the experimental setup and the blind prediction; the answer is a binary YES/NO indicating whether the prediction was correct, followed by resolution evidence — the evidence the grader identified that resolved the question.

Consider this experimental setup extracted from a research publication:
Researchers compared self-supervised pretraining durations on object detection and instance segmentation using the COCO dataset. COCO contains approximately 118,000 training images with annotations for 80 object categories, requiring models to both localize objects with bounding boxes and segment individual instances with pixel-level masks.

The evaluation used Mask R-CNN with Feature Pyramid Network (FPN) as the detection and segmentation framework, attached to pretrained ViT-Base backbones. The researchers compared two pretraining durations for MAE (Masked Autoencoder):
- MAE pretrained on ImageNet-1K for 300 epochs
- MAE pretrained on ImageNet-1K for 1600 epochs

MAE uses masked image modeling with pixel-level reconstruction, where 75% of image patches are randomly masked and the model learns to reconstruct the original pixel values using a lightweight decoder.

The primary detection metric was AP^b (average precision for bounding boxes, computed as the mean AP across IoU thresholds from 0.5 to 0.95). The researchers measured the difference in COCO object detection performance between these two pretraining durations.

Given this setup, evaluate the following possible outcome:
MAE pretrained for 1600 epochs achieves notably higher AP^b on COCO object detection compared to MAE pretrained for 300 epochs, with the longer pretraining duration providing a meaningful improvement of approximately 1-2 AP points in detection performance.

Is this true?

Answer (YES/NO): NO